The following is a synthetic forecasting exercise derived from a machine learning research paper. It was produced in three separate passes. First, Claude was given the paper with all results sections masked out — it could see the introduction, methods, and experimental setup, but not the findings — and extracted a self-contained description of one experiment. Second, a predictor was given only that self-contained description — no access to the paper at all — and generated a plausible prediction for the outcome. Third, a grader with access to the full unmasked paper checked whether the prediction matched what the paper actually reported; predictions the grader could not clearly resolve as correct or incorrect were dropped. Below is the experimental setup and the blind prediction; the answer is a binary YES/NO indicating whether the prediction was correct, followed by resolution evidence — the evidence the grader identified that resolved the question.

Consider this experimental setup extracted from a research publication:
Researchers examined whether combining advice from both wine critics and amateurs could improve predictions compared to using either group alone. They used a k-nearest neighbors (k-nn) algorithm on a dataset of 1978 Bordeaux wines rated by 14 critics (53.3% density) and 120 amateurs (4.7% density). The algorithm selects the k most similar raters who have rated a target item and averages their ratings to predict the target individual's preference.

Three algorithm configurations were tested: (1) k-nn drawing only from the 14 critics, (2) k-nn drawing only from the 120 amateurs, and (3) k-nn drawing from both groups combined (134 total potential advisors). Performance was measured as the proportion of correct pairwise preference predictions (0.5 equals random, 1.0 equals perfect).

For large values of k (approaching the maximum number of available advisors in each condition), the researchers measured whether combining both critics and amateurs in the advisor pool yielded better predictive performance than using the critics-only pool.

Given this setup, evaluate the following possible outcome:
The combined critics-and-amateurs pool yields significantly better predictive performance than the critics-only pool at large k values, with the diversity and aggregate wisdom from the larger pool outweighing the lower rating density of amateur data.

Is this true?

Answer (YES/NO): NO